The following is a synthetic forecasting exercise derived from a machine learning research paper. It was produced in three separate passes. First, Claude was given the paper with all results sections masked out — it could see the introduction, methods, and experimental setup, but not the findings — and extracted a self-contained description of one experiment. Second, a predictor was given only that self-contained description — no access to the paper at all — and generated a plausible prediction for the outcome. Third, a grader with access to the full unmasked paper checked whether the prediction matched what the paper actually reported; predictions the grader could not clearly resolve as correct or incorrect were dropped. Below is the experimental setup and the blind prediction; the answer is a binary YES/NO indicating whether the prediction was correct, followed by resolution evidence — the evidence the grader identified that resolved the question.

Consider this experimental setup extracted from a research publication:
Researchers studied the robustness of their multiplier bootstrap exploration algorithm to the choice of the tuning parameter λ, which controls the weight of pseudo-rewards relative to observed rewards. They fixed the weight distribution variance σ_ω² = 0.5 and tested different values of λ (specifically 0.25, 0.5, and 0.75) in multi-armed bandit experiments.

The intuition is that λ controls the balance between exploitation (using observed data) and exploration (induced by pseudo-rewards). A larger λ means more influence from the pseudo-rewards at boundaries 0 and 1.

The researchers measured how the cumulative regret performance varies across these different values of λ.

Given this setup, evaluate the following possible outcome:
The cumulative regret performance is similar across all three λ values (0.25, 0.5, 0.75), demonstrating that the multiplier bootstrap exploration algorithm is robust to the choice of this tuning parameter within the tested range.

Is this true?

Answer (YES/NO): YES